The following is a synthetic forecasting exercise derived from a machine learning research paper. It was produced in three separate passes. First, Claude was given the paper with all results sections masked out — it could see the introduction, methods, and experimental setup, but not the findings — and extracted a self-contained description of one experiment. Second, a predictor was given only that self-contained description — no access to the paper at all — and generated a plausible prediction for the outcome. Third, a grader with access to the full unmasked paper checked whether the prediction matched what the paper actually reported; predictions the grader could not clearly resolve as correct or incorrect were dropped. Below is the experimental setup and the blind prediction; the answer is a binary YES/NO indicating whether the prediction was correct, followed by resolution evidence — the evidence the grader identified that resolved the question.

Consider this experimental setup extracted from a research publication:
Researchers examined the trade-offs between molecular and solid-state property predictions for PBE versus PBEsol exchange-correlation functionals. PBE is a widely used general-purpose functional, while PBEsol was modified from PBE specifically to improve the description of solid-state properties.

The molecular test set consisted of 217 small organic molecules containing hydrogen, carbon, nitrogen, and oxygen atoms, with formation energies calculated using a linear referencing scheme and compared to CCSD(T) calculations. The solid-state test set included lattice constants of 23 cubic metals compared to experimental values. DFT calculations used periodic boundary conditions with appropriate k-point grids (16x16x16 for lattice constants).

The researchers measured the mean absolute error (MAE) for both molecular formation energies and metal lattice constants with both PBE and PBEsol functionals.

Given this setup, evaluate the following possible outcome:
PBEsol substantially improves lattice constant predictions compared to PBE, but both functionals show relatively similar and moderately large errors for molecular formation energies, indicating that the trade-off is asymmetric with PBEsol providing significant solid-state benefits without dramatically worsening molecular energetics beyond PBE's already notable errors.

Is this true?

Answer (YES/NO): NO